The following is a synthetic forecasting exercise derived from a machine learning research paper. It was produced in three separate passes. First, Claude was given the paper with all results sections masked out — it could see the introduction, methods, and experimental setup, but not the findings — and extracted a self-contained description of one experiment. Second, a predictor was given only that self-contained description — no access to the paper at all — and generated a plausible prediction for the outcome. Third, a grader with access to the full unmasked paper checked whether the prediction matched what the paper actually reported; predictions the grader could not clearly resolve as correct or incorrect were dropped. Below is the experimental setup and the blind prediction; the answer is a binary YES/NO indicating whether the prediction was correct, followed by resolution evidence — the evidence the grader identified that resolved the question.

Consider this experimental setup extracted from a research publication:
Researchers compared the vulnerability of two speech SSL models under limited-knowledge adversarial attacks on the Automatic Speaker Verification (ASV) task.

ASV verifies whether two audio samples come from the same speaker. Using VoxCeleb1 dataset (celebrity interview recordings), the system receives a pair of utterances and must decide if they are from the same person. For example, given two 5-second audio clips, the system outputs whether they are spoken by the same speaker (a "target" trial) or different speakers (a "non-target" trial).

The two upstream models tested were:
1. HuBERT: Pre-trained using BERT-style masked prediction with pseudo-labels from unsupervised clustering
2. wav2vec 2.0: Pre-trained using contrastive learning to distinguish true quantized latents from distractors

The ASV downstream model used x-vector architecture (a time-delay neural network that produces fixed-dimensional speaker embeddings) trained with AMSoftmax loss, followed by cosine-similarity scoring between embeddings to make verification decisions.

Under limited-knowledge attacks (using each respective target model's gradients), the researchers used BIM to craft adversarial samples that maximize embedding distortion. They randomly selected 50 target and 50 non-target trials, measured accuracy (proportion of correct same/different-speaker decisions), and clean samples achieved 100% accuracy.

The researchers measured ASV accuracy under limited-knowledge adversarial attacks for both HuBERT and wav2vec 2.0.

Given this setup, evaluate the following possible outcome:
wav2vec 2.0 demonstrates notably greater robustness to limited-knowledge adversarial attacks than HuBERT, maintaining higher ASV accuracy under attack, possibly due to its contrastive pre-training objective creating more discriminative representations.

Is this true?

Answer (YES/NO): NO